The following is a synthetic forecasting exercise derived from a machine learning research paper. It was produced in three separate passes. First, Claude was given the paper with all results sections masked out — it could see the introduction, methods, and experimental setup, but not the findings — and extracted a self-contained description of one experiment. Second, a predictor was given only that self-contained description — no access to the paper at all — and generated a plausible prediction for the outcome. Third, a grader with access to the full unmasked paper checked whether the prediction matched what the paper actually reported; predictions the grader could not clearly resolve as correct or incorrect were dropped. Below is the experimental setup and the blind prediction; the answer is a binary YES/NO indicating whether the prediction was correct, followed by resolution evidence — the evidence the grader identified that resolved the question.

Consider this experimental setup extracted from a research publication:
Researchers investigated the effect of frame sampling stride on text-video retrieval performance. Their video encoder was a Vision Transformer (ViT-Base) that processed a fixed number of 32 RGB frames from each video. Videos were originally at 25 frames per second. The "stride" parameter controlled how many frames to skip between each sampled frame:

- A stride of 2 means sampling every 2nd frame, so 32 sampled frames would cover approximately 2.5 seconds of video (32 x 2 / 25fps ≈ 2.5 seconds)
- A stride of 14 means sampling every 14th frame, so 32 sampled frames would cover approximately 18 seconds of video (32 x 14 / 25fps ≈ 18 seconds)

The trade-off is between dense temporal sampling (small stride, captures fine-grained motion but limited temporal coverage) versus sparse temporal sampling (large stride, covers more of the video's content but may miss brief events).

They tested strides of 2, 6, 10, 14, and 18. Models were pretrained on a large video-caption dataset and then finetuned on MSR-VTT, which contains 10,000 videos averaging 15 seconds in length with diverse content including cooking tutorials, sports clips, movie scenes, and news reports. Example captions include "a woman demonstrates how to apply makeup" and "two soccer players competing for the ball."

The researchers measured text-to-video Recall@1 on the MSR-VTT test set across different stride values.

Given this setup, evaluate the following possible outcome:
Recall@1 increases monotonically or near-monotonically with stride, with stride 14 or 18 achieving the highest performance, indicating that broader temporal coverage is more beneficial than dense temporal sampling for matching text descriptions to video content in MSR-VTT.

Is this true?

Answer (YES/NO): NO